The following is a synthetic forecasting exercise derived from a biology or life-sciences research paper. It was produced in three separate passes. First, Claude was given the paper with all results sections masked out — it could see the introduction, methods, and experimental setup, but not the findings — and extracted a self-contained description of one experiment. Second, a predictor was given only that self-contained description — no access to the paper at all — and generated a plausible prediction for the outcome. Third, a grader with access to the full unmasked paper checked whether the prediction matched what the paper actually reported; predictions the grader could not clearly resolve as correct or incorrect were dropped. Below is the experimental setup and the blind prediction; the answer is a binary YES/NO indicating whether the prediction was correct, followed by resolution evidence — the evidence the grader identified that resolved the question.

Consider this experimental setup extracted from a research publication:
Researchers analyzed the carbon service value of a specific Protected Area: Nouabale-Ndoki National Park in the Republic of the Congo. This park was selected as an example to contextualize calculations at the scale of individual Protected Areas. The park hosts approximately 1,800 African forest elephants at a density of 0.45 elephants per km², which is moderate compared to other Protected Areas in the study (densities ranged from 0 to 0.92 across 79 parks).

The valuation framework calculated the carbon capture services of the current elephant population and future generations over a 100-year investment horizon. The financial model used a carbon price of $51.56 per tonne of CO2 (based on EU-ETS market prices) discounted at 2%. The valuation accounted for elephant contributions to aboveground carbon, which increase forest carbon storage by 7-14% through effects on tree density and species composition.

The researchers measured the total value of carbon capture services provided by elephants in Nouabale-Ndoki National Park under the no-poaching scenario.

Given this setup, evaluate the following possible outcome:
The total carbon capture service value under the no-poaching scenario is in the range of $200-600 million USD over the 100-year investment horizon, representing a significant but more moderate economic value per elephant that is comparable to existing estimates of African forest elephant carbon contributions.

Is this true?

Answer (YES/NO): YES